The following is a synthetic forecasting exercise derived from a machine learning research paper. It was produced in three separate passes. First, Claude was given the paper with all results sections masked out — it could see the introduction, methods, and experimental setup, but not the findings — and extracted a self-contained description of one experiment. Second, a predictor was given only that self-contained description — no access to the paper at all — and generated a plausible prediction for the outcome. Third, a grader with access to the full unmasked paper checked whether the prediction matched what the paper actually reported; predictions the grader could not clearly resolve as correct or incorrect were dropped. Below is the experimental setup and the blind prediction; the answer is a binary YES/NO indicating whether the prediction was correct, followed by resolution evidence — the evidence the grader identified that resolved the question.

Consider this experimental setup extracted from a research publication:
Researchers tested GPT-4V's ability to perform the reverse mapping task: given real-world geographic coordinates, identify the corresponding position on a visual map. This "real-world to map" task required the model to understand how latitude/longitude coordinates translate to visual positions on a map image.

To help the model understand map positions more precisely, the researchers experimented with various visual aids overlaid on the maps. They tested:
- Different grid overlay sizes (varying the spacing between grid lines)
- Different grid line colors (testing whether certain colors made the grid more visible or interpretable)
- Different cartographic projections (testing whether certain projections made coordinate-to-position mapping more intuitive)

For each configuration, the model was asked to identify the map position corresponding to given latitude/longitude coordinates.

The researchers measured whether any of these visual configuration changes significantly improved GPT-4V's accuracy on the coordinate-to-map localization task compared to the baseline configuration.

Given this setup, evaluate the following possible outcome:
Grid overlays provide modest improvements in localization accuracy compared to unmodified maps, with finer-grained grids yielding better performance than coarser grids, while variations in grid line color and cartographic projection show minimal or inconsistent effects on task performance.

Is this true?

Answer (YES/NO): NO